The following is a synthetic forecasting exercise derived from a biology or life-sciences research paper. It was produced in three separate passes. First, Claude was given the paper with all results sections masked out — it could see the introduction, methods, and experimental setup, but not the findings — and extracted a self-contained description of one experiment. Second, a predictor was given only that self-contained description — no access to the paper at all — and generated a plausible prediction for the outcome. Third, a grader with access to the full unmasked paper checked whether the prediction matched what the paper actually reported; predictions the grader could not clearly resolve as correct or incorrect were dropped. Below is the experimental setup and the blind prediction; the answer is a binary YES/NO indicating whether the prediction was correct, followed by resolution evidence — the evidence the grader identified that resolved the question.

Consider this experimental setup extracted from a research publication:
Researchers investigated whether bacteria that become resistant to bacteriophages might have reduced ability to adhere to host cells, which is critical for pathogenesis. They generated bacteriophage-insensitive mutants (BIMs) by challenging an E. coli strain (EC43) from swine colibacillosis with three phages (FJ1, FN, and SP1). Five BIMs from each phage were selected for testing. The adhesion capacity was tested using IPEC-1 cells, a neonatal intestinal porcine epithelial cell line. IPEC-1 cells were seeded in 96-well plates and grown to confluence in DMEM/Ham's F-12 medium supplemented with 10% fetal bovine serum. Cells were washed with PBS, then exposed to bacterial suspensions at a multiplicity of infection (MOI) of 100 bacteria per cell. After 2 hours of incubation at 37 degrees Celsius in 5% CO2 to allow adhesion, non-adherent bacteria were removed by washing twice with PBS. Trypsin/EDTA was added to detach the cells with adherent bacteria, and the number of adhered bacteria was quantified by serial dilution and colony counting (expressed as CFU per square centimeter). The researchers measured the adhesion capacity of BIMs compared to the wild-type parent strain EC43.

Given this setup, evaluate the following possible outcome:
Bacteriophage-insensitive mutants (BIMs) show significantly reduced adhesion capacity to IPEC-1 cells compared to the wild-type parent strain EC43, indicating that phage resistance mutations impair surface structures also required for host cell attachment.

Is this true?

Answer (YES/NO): NO